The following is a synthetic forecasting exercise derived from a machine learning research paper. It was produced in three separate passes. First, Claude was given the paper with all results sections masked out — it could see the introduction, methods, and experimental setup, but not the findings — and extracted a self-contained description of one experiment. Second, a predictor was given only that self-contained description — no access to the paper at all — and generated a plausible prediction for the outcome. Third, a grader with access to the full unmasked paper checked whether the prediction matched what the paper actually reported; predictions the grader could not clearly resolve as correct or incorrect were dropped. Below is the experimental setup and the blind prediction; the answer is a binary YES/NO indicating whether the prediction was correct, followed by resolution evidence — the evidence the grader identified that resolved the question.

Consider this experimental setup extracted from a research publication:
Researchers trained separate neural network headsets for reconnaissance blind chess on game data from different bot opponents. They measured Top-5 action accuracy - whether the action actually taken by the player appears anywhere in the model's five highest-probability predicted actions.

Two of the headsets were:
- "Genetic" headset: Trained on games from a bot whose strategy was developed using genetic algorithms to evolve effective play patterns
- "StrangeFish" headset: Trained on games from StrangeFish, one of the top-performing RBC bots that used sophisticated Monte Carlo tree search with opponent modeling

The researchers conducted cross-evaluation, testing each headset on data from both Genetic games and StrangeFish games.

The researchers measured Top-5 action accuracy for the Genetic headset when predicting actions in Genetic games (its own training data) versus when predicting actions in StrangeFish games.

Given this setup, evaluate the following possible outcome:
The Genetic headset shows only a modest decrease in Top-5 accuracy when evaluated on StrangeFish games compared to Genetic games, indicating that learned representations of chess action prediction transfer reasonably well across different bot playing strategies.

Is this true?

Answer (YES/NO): YES